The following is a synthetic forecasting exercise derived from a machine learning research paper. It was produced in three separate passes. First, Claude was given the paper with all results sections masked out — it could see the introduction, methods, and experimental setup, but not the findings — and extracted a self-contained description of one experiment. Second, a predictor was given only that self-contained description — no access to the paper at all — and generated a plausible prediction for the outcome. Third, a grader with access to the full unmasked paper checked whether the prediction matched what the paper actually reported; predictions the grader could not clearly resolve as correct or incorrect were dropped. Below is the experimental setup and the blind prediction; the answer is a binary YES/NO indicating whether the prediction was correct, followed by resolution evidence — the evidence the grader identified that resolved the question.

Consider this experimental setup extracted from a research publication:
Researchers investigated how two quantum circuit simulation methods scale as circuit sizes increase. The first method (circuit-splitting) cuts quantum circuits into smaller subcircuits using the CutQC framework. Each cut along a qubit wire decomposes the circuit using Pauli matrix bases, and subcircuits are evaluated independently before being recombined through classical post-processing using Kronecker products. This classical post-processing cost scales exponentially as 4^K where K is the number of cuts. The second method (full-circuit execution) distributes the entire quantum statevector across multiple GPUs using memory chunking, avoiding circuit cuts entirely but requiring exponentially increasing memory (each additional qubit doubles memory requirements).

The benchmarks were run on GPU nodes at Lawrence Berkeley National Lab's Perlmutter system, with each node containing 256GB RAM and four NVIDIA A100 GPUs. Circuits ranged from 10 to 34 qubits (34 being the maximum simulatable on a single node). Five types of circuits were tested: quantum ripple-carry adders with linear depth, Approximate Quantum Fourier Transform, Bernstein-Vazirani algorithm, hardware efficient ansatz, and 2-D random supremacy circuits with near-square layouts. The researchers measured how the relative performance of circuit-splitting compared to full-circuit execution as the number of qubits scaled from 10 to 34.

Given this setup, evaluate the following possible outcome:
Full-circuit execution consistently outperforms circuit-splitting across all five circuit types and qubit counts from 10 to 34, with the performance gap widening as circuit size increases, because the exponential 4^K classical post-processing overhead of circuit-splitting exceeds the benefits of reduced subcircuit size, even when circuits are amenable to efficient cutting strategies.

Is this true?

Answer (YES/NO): NO